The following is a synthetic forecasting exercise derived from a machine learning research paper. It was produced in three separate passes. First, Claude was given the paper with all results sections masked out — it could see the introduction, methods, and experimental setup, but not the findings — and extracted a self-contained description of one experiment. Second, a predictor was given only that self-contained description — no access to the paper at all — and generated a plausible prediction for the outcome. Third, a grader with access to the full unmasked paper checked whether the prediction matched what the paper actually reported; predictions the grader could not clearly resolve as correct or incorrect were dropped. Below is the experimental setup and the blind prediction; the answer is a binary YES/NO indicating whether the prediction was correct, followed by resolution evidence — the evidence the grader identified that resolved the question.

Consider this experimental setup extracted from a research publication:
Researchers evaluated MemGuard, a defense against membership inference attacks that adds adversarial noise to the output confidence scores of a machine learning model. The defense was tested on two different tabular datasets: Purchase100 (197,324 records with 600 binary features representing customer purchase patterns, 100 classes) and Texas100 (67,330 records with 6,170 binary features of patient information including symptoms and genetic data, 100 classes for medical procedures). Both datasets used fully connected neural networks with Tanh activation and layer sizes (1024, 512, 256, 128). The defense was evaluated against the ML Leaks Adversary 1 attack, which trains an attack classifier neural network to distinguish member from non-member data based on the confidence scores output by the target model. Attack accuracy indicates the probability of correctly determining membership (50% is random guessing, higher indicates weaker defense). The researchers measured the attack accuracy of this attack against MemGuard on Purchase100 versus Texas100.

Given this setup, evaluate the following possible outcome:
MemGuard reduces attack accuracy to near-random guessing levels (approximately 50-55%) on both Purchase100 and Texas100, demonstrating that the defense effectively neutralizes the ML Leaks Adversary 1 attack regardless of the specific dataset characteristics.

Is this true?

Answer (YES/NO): NO